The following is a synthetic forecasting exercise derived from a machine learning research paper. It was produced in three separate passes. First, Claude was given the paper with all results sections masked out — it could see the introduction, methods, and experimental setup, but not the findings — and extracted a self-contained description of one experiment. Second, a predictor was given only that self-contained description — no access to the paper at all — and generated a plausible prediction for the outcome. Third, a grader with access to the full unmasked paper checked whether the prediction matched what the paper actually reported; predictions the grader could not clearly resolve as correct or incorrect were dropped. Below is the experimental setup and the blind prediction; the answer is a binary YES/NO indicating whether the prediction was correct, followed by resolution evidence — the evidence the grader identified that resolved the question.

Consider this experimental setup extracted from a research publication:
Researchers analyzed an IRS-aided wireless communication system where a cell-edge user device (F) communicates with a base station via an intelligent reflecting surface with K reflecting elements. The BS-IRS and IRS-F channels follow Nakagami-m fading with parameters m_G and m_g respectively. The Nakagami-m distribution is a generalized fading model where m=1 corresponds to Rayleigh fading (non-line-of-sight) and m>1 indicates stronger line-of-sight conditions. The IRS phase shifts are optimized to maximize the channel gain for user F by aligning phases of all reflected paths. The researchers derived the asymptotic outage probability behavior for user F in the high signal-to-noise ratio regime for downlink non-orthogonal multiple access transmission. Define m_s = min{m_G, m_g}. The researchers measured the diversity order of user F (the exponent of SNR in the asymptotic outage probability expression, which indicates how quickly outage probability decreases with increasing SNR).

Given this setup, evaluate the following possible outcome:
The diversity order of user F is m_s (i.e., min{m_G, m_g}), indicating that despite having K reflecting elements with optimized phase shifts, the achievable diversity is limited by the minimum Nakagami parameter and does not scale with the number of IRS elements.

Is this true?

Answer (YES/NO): NO